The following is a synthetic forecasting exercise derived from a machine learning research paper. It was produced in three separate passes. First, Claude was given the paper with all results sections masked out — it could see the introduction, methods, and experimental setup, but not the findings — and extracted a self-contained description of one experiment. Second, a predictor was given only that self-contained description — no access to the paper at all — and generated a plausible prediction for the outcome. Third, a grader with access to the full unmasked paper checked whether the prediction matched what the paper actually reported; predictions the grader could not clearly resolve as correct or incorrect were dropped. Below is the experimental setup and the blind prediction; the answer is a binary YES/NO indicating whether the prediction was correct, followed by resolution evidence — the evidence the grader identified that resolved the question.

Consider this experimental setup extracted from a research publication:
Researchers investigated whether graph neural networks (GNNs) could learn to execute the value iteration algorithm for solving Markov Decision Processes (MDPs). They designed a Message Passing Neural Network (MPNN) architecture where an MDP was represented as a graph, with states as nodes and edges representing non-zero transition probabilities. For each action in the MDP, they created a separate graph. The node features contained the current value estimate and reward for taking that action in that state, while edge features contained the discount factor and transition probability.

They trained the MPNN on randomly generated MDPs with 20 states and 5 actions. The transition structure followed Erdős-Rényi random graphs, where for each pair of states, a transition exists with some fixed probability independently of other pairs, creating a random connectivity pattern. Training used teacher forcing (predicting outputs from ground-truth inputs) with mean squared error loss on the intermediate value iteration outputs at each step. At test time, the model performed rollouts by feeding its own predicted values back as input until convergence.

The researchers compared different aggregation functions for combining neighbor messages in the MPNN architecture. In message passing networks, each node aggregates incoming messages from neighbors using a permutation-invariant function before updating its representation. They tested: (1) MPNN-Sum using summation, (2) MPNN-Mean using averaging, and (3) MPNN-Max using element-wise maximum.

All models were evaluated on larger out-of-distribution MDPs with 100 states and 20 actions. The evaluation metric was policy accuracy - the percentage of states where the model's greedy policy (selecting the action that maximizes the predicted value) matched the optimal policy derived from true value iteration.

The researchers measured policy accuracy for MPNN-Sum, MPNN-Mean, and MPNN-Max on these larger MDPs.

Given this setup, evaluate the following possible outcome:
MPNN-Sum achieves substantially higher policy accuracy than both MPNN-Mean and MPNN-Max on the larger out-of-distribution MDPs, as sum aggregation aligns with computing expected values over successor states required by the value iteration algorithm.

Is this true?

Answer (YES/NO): NO